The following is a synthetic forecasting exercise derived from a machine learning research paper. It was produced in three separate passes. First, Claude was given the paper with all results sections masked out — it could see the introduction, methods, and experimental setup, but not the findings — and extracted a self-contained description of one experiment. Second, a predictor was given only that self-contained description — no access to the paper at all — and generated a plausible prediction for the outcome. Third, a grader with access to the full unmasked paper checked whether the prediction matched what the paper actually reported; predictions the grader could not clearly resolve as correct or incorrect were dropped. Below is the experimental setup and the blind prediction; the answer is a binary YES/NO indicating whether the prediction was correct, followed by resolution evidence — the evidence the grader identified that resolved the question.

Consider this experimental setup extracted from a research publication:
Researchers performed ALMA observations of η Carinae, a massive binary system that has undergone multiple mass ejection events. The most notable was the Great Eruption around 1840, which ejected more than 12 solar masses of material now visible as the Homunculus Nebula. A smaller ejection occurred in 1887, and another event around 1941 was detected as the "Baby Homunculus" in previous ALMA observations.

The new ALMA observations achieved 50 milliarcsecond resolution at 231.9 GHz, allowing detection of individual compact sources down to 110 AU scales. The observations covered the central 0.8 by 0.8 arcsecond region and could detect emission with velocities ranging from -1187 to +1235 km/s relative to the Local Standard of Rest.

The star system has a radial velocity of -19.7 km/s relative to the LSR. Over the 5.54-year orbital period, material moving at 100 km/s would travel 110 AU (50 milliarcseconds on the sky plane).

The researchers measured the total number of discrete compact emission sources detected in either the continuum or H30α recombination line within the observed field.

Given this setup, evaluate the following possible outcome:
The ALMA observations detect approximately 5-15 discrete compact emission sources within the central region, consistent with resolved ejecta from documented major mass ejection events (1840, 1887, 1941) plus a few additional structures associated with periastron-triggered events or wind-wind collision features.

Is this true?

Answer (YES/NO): NO